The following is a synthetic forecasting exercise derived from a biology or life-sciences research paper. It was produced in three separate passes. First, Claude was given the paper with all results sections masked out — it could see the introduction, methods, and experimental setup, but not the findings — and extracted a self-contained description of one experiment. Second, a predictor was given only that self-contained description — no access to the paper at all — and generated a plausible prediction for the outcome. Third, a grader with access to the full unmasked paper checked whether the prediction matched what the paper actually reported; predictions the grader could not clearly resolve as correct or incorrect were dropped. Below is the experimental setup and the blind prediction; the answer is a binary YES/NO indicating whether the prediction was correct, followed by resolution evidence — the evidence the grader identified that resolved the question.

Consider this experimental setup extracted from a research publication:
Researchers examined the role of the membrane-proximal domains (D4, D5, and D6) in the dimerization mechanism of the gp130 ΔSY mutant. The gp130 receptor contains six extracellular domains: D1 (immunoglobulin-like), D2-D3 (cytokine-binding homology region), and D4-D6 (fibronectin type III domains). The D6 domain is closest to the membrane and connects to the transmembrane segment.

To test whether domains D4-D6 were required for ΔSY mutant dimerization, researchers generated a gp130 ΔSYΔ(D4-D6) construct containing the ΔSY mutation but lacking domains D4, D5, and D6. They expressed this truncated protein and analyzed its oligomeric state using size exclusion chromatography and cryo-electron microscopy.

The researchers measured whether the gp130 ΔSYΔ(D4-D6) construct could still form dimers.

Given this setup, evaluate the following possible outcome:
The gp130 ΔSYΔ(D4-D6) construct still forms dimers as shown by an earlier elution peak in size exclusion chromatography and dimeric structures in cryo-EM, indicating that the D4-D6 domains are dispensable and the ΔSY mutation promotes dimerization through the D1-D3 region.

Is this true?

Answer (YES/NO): YES